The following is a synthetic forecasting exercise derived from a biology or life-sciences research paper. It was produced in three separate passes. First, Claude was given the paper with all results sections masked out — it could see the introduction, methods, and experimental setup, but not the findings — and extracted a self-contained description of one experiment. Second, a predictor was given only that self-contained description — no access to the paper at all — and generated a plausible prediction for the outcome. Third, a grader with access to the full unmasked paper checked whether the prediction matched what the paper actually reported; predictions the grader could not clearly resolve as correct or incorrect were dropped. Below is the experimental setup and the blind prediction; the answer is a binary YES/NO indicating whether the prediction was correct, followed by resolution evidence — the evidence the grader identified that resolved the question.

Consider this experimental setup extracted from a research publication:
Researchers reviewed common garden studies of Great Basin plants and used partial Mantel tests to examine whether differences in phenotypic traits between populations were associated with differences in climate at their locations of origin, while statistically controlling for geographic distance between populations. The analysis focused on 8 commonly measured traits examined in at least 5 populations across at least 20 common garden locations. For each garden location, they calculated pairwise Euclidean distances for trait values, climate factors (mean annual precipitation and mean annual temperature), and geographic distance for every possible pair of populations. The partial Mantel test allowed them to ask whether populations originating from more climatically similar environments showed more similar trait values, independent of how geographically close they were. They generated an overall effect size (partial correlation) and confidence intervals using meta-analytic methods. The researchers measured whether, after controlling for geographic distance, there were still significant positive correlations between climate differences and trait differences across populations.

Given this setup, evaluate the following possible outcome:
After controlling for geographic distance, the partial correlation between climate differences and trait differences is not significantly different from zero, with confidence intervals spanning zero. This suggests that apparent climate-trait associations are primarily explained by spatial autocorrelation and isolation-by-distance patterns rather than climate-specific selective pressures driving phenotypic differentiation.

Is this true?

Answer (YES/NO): NO